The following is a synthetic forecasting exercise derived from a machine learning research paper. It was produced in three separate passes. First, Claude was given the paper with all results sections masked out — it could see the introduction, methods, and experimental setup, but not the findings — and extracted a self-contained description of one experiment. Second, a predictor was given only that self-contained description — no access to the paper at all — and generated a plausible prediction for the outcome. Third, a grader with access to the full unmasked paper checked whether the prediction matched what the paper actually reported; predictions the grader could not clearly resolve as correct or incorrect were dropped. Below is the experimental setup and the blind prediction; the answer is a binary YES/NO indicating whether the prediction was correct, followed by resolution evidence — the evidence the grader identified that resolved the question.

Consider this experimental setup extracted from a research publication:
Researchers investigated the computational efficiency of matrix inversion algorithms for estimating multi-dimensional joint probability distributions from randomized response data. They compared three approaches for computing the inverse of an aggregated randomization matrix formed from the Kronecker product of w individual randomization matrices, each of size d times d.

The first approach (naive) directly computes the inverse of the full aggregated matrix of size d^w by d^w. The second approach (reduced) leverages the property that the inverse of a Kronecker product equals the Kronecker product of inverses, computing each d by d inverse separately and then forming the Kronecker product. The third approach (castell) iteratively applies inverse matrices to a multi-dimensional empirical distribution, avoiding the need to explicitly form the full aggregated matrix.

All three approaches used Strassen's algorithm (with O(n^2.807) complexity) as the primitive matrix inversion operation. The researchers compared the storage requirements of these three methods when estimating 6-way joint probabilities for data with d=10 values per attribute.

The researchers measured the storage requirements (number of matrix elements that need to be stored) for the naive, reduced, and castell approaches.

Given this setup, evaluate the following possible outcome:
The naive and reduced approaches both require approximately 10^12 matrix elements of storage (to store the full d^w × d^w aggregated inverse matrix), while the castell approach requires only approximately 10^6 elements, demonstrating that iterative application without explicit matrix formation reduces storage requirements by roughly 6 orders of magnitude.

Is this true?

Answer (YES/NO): YES